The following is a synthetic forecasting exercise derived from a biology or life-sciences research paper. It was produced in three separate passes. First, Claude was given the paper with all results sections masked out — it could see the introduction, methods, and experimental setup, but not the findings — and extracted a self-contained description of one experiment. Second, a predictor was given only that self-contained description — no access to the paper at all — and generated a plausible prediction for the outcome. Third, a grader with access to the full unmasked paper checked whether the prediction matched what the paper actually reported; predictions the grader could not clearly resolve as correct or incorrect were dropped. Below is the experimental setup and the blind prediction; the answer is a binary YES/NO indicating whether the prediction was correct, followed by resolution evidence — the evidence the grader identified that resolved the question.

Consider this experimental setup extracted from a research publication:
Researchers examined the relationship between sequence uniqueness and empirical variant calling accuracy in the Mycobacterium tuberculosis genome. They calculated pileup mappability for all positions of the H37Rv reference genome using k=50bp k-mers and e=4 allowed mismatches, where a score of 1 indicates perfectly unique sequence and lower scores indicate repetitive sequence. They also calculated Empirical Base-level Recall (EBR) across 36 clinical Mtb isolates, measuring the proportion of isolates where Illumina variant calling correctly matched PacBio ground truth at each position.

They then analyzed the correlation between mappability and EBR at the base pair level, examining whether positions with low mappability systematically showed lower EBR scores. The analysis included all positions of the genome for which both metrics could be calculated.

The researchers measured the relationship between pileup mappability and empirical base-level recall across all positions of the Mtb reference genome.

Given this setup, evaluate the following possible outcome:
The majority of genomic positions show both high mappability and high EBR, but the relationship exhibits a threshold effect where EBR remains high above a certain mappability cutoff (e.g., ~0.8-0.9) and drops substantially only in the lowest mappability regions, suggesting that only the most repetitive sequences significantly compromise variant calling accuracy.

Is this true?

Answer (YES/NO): NO